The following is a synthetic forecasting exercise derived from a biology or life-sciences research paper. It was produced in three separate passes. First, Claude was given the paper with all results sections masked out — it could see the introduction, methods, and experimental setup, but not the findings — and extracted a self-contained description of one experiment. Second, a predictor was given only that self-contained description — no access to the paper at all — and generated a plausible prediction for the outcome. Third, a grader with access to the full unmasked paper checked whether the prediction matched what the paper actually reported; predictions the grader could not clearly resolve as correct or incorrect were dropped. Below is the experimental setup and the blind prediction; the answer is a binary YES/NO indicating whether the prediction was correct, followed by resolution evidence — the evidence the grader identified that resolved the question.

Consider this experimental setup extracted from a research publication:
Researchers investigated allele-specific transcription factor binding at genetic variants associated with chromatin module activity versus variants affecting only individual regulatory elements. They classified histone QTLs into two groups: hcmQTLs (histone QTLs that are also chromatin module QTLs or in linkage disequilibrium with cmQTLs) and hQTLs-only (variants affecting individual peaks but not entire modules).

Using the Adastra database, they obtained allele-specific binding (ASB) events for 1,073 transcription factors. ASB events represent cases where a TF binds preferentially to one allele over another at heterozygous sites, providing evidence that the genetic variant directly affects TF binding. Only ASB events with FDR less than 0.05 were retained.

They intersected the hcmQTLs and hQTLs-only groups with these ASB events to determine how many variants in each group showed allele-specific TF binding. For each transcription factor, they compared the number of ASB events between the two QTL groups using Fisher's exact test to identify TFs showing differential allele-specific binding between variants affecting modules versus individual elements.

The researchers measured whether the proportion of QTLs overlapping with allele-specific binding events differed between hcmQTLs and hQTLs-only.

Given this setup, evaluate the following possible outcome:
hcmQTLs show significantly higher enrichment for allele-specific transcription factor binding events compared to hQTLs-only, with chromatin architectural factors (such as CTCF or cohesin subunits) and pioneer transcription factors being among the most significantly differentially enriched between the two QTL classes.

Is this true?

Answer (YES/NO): NO